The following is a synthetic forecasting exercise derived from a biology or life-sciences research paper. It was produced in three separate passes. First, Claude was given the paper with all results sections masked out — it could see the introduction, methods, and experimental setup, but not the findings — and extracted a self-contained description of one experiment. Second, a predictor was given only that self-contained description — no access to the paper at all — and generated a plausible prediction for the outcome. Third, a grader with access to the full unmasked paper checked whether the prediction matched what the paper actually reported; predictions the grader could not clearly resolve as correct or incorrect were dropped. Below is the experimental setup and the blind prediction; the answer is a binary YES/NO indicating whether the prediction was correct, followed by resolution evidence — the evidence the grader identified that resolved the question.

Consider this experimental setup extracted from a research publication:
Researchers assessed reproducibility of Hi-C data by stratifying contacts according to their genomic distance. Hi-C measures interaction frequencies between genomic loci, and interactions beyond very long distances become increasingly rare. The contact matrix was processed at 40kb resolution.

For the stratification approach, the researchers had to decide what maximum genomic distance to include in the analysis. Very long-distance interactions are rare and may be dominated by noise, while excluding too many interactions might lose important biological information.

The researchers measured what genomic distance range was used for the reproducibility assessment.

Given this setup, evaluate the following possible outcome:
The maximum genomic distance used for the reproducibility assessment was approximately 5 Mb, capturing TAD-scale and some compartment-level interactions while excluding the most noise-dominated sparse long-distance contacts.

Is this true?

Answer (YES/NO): YES